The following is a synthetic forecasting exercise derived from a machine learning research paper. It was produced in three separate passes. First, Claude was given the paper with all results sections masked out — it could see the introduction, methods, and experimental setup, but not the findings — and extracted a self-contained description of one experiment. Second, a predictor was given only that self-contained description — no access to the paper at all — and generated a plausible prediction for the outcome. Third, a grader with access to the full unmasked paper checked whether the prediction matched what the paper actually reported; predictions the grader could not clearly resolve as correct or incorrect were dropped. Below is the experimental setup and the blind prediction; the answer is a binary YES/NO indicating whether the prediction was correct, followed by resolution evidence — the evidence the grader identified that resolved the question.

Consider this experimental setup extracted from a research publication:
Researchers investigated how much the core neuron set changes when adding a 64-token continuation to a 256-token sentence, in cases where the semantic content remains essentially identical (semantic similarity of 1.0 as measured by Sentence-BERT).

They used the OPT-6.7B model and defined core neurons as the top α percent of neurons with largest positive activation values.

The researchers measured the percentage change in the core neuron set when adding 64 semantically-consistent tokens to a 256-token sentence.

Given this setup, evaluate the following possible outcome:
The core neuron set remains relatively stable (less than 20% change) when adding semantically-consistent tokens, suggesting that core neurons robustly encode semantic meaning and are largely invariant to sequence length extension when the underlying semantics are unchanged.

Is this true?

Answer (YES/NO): YES